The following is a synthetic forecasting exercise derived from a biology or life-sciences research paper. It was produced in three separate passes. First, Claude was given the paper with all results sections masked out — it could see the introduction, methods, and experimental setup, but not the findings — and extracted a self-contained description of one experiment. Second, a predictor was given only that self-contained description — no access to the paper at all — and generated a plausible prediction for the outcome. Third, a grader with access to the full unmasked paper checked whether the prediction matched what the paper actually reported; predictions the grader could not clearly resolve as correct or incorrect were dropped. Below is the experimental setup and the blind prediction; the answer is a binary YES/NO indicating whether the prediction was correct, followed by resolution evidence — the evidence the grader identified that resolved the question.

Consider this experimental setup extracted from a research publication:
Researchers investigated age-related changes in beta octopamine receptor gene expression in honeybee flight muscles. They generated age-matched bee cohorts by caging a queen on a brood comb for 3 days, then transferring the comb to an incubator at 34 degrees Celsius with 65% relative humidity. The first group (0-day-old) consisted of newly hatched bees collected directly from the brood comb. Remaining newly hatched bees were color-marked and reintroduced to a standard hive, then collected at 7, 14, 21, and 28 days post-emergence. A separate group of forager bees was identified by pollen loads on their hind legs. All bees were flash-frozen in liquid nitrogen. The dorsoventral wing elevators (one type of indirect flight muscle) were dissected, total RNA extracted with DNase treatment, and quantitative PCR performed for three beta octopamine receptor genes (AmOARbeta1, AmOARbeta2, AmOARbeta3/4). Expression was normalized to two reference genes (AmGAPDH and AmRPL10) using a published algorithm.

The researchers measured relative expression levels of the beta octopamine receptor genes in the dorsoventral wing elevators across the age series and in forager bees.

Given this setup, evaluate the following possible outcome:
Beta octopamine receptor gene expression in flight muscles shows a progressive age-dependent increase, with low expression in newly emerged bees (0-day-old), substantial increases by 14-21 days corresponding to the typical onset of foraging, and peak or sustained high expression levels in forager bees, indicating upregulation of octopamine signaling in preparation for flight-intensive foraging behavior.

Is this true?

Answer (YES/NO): NO